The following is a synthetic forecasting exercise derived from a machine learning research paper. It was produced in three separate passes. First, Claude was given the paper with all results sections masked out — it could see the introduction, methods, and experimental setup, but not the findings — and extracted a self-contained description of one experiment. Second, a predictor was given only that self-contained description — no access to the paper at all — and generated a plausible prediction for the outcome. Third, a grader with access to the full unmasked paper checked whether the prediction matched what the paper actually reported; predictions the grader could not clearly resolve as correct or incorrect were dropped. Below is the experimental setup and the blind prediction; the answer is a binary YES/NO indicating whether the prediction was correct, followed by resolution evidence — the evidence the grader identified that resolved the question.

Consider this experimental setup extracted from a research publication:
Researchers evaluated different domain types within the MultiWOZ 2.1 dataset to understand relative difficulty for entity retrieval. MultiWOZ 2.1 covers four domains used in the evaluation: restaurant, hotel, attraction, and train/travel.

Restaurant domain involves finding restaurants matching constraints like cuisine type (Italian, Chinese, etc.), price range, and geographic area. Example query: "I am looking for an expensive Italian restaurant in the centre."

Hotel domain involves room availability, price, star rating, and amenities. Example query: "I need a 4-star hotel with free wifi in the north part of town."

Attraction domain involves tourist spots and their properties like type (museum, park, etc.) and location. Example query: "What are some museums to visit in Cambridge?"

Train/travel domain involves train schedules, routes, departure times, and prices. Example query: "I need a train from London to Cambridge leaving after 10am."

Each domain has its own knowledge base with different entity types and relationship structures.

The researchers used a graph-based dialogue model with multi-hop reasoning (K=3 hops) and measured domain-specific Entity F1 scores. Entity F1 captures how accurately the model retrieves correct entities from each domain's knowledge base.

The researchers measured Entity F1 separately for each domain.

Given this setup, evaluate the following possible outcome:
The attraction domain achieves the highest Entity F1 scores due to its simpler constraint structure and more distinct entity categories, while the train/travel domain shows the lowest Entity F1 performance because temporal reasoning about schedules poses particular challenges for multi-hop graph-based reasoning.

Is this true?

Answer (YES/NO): NO